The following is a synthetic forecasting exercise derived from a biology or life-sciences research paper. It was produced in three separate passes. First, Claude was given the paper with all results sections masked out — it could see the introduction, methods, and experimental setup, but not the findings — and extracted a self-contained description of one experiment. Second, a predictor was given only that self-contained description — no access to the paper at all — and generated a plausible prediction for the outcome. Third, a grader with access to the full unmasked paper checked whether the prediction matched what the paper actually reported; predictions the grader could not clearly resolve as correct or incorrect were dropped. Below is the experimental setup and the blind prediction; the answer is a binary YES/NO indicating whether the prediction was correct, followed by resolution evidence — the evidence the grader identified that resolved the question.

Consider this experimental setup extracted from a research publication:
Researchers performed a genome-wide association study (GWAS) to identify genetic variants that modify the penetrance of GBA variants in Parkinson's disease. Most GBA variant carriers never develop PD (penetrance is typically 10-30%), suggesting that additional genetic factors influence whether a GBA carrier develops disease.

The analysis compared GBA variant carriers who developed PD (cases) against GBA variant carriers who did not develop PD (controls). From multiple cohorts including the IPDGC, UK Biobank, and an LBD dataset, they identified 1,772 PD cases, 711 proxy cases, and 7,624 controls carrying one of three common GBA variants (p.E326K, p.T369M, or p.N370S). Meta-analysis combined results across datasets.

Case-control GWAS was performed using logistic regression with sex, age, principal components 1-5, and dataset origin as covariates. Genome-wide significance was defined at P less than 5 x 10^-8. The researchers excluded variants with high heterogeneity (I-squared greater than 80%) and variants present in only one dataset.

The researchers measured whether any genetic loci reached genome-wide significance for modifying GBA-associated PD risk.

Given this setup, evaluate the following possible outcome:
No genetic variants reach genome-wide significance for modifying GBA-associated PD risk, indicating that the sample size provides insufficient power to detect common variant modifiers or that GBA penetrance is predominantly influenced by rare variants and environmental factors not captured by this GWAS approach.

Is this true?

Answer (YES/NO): NO